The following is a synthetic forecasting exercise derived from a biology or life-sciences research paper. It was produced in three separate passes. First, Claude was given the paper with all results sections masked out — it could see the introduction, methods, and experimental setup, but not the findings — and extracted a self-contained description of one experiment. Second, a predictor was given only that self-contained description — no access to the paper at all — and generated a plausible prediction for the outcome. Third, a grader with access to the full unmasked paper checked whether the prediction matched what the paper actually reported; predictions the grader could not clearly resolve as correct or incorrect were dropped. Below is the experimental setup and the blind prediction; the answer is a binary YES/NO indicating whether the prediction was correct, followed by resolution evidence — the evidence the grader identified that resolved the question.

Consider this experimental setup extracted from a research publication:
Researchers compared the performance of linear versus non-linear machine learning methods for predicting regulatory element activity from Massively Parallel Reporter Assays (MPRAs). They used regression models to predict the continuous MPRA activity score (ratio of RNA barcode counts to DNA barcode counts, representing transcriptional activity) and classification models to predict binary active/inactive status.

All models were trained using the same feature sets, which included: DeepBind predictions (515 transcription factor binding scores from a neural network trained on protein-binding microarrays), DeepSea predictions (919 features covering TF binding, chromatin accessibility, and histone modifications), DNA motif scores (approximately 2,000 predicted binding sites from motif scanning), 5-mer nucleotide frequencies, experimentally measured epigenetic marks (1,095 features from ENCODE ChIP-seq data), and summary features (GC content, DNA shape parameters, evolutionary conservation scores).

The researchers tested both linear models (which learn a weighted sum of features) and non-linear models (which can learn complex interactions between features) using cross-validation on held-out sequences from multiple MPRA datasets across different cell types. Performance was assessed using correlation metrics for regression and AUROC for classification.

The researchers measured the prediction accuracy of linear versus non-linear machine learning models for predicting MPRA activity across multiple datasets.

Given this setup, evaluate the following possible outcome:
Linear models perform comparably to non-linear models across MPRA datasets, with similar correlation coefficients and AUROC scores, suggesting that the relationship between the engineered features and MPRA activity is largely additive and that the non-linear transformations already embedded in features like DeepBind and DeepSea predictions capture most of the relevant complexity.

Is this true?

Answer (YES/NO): NO